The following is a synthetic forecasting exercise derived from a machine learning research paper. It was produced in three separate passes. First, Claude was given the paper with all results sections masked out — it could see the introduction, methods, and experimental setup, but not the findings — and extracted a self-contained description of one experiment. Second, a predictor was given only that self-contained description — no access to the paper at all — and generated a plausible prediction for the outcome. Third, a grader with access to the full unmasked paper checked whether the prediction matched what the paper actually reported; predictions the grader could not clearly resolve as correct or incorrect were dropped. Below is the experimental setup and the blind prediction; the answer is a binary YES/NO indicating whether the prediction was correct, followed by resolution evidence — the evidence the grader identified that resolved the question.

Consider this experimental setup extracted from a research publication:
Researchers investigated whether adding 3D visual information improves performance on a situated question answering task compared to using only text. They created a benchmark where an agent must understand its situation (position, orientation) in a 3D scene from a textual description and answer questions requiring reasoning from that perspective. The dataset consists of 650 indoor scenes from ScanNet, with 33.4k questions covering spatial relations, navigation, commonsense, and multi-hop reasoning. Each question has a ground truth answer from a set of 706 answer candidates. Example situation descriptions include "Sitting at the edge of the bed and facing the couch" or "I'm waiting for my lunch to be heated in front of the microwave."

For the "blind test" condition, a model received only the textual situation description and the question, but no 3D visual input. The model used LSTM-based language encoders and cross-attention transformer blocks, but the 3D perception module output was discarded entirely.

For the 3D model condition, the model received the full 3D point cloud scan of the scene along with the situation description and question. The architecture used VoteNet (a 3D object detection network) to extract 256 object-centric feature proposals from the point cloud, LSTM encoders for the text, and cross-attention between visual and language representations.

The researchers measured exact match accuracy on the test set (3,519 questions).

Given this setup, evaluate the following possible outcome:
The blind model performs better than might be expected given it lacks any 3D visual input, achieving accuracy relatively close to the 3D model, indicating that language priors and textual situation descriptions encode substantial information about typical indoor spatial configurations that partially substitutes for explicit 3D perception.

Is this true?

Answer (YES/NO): YES